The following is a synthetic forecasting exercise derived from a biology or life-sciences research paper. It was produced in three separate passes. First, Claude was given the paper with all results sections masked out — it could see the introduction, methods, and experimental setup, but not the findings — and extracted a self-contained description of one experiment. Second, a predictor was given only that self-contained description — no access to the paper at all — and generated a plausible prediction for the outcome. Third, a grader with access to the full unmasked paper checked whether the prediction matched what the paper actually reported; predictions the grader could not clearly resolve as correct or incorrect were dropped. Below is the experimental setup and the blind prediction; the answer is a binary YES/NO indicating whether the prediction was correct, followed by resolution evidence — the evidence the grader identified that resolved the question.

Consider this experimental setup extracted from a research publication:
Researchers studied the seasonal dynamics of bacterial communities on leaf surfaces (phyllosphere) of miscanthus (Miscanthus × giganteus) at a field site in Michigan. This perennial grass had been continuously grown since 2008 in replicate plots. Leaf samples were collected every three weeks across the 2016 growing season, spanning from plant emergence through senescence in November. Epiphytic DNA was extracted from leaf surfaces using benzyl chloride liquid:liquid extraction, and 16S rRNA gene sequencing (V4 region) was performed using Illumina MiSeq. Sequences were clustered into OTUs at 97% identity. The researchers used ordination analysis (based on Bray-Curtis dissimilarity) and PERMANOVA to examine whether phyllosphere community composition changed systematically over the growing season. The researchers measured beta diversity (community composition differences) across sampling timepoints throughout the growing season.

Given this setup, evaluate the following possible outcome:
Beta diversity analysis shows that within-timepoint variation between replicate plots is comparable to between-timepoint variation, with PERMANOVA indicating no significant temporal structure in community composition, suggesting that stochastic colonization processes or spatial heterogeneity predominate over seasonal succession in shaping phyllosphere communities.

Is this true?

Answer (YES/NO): NO